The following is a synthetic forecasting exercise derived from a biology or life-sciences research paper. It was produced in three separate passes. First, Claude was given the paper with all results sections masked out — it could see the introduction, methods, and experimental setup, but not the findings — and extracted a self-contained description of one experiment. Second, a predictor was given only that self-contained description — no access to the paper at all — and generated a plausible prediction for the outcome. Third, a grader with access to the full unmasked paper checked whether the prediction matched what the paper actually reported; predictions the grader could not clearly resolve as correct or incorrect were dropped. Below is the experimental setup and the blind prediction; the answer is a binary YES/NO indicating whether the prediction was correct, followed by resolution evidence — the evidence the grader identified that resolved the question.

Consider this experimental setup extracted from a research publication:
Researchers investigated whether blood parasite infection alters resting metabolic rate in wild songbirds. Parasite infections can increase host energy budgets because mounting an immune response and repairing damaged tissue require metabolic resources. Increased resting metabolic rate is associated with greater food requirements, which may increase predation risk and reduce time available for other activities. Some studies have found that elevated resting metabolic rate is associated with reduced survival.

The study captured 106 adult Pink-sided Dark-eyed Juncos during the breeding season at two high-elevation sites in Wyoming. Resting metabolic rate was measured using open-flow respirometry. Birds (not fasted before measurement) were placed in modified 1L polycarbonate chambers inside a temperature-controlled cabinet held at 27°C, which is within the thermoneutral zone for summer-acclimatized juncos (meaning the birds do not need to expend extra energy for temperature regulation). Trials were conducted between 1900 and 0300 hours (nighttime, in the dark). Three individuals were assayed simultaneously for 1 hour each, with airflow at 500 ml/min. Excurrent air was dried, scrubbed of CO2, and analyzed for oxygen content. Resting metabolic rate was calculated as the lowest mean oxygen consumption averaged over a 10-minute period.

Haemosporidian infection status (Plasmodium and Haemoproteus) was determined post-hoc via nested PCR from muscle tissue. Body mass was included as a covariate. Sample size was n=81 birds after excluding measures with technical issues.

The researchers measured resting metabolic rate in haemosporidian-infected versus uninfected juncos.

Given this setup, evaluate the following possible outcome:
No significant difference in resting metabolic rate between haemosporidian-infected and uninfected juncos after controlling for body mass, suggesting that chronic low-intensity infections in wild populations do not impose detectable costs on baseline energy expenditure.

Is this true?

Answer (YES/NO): YES